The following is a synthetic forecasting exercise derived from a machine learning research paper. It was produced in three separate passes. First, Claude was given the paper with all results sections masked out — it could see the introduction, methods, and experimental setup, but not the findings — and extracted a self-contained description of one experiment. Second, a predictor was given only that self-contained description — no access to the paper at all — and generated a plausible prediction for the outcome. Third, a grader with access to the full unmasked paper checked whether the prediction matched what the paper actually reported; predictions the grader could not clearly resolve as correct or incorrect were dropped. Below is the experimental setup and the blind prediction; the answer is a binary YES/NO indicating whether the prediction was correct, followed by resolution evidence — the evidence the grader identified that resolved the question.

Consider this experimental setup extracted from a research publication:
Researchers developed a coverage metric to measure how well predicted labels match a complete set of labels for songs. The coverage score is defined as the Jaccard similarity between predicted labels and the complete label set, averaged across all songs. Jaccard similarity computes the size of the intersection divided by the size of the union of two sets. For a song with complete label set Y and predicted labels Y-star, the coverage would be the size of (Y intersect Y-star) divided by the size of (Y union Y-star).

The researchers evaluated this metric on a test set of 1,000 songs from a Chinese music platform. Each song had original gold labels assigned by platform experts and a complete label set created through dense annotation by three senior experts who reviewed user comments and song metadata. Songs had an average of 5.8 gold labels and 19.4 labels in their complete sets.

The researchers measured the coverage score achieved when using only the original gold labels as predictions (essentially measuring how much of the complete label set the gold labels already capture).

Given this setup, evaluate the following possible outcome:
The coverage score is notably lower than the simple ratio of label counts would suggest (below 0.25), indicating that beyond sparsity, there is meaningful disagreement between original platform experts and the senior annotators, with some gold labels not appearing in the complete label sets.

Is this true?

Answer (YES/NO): NO